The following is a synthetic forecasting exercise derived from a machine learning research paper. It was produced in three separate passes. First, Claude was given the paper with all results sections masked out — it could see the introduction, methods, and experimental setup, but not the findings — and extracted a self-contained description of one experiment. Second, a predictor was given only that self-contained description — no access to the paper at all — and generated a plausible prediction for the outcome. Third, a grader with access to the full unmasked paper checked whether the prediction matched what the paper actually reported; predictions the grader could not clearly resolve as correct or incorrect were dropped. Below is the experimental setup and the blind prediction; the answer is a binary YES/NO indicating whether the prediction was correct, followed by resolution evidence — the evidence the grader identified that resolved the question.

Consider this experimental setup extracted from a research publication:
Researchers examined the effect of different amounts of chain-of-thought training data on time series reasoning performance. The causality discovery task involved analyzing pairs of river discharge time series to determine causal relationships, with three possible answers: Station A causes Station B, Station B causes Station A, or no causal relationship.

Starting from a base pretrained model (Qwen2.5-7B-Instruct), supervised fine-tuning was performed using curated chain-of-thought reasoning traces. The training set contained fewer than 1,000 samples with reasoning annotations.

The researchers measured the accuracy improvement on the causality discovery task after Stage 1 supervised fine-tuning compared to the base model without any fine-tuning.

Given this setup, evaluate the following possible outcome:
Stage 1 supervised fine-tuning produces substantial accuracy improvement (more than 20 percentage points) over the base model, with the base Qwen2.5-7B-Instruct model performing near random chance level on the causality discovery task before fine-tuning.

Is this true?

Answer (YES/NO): YES